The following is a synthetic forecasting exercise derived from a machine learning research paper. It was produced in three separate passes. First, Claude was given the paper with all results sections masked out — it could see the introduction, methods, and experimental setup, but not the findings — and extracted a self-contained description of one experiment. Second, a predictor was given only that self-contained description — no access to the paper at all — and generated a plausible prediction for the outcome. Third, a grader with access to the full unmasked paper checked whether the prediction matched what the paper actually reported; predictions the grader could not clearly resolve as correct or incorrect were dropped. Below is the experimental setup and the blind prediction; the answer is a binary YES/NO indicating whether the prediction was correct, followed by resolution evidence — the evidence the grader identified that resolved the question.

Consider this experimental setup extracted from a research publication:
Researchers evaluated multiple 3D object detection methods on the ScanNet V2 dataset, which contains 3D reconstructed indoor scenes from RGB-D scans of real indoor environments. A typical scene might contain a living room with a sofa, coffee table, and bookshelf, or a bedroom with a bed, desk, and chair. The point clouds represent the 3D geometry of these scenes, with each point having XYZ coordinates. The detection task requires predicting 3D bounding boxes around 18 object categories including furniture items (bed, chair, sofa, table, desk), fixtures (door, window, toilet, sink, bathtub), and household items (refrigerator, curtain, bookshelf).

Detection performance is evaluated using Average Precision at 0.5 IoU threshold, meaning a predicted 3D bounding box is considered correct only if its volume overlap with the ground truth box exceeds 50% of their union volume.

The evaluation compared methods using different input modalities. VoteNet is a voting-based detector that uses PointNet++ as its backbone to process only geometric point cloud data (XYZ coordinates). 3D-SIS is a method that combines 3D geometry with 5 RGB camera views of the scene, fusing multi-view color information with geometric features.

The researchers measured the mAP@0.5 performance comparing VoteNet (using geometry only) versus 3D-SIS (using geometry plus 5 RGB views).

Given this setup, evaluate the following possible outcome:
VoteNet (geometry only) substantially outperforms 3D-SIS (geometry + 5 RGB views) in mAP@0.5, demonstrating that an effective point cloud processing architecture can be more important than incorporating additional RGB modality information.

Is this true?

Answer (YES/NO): YES